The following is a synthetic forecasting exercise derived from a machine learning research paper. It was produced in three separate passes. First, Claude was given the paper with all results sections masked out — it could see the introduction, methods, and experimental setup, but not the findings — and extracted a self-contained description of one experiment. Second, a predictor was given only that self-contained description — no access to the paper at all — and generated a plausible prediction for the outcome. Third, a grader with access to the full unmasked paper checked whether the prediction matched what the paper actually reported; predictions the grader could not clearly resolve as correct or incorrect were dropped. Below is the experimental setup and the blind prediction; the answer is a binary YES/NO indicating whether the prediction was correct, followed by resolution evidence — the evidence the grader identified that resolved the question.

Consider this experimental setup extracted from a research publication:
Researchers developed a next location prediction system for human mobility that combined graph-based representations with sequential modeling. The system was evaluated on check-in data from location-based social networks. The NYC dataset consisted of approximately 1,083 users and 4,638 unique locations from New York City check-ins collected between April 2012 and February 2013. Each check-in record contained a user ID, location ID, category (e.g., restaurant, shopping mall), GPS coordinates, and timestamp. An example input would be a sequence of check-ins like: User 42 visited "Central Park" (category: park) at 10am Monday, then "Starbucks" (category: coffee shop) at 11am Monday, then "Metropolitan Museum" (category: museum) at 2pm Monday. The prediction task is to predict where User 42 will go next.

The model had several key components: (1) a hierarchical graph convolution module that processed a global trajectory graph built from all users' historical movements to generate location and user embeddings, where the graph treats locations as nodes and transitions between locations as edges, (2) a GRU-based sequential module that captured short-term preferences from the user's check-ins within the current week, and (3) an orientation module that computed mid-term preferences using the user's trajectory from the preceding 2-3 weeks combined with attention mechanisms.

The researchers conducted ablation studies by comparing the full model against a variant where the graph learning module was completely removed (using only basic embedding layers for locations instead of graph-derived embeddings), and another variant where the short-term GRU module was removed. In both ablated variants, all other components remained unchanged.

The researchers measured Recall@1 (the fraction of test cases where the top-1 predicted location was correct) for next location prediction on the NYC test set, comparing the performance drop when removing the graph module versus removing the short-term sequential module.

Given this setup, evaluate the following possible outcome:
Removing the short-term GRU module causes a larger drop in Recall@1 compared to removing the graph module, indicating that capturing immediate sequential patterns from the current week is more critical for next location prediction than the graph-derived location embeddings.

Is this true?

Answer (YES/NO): YES